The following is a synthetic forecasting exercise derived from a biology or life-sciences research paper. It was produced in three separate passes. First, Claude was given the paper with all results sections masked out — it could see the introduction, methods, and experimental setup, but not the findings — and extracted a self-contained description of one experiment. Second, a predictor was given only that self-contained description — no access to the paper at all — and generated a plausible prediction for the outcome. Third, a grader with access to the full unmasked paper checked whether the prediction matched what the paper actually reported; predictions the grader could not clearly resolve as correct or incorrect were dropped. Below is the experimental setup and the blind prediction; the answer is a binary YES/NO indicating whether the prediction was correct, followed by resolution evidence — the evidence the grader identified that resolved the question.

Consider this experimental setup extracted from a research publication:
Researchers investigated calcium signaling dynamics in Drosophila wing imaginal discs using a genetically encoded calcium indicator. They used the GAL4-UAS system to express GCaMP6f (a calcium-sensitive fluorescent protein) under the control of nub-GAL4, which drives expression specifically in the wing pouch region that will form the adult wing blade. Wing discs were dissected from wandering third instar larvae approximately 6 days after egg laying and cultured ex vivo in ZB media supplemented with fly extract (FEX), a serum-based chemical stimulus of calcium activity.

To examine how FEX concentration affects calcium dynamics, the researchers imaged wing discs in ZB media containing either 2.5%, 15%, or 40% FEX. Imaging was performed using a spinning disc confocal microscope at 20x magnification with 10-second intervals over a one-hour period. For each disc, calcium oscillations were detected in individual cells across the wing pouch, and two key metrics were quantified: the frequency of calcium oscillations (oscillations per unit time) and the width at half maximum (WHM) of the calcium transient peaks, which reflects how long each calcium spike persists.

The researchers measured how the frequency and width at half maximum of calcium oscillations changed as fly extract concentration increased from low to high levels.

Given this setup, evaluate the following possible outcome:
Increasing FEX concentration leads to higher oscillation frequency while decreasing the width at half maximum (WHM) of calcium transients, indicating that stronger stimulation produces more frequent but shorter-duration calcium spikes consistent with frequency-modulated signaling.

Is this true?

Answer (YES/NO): NO